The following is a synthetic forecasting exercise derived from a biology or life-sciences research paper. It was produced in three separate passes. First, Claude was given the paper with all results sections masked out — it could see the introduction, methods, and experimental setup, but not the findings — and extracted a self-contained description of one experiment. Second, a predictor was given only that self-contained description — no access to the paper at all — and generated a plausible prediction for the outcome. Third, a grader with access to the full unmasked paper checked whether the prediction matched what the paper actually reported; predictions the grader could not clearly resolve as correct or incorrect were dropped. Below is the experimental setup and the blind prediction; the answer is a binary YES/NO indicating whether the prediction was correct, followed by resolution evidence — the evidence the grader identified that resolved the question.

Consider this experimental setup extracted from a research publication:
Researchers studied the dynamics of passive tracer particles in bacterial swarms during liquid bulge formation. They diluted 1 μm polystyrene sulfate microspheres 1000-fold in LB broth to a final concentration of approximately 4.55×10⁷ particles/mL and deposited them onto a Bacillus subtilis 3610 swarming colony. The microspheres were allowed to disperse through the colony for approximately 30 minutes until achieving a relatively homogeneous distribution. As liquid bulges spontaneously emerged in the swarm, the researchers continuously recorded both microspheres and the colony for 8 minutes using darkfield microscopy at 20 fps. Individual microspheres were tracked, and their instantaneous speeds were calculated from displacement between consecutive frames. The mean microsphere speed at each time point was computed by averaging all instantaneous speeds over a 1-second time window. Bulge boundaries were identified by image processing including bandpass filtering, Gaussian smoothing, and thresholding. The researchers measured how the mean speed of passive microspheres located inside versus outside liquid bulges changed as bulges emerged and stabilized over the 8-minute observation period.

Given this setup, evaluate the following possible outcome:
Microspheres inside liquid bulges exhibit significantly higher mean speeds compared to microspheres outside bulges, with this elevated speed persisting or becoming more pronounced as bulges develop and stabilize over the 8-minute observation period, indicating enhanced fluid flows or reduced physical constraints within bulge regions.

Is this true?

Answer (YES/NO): NO